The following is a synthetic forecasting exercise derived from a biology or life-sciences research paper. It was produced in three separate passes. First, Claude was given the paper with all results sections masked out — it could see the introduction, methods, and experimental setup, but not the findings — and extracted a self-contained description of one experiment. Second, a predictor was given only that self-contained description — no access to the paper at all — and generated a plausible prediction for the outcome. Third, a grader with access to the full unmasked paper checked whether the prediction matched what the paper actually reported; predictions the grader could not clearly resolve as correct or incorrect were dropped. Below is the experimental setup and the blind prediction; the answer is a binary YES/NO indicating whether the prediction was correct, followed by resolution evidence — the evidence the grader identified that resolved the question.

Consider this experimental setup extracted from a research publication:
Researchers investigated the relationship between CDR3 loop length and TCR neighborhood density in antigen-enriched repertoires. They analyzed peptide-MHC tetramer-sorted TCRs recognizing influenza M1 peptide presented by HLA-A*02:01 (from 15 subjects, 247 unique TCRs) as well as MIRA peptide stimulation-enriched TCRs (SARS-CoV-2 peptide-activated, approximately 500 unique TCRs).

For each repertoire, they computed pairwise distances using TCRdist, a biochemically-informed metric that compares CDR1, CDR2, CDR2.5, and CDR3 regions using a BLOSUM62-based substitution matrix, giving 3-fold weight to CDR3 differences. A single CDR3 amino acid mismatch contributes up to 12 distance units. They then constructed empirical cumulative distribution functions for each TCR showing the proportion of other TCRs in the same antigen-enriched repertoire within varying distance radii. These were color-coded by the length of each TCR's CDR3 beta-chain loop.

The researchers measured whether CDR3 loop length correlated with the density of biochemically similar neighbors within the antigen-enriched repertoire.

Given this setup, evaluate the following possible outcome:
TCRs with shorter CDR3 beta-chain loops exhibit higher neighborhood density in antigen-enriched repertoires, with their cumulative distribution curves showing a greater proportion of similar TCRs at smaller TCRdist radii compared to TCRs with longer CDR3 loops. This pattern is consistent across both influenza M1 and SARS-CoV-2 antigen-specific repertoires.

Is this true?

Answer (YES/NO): YES